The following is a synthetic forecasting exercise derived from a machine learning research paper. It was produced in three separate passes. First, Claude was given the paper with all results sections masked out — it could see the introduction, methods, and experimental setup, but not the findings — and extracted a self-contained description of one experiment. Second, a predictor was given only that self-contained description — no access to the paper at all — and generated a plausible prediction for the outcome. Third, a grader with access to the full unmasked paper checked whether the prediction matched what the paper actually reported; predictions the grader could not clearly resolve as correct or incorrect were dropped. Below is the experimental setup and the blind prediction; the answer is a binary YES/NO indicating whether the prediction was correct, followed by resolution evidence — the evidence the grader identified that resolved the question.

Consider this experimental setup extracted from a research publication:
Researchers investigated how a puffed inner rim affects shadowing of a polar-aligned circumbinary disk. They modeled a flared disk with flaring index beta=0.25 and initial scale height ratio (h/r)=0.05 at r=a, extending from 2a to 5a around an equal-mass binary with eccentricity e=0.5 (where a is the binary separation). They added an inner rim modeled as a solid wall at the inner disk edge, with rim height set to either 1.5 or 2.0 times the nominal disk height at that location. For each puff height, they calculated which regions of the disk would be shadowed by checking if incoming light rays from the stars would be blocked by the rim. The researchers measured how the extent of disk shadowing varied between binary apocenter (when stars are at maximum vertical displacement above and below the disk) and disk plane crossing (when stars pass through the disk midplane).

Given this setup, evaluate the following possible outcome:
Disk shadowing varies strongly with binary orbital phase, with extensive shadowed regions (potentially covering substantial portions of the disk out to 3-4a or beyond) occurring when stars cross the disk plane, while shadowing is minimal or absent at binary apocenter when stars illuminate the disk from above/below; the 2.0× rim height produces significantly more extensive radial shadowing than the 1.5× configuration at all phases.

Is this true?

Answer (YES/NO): NO